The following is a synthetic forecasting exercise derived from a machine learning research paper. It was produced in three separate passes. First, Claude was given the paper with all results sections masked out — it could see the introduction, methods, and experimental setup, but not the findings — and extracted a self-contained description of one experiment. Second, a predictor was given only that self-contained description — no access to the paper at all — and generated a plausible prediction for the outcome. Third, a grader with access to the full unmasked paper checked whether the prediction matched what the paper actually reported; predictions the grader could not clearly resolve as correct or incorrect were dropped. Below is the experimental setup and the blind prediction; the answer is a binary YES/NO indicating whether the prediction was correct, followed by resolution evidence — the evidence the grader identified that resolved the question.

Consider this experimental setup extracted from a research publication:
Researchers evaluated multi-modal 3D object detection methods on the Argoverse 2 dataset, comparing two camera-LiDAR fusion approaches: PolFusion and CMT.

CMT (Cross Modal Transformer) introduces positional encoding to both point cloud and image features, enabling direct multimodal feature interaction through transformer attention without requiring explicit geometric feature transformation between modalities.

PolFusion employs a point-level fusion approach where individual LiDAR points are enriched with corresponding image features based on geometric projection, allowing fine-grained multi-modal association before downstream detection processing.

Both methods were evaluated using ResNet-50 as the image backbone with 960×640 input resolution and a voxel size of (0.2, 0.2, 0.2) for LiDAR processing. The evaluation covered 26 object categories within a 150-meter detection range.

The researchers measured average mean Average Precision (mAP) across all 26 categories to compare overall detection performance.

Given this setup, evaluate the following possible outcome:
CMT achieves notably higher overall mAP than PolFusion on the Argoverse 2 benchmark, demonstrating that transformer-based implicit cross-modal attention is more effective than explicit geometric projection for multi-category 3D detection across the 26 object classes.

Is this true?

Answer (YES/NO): NO